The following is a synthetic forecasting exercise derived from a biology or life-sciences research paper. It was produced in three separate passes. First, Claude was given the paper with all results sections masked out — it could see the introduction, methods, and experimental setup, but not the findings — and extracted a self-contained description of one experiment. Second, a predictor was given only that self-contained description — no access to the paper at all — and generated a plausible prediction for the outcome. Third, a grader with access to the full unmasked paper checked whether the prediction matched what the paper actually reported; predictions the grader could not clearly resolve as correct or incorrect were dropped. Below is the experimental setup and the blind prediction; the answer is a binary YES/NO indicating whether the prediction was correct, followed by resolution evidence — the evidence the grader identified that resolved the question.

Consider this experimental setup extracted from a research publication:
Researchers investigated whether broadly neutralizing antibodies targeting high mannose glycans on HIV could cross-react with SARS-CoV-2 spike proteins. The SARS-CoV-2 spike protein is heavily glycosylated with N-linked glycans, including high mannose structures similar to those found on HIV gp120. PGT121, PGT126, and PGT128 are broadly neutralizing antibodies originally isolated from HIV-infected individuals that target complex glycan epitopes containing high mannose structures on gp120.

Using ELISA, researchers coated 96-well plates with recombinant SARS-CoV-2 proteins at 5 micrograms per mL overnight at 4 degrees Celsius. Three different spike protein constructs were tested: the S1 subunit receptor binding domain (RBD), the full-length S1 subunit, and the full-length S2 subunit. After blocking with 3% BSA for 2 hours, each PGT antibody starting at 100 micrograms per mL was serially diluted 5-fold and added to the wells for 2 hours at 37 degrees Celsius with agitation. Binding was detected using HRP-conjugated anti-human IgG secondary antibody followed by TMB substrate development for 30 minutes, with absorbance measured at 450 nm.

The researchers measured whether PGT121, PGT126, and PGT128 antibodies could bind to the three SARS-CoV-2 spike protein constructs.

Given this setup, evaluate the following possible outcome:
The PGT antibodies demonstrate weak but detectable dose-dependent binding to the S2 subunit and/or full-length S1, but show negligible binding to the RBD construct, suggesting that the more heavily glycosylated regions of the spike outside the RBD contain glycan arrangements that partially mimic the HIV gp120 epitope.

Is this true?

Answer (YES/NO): NO